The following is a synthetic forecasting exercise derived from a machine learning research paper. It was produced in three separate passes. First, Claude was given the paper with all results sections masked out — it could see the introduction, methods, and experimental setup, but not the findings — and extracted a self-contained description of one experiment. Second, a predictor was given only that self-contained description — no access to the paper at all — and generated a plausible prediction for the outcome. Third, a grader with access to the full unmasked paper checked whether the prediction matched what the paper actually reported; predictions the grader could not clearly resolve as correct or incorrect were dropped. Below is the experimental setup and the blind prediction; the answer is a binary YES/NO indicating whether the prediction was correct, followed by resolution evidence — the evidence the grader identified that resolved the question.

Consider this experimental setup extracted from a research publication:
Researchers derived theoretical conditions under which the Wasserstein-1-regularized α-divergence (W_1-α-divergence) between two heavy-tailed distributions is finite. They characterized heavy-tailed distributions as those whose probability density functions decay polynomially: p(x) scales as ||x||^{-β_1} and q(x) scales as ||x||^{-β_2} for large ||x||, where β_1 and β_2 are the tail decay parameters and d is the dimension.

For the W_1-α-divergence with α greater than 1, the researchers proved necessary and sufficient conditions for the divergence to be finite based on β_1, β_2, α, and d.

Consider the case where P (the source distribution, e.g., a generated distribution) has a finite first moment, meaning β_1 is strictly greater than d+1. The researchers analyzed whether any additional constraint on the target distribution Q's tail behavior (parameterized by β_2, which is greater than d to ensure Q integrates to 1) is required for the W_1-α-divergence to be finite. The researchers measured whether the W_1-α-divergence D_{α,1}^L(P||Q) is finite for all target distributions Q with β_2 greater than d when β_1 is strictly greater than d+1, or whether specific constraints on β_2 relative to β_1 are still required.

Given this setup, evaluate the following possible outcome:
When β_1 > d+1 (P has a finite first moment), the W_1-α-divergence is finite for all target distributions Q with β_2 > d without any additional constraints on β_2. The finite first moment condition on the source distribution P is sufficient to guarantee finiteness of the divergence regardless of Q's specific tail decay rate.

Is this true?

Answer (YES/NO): YES